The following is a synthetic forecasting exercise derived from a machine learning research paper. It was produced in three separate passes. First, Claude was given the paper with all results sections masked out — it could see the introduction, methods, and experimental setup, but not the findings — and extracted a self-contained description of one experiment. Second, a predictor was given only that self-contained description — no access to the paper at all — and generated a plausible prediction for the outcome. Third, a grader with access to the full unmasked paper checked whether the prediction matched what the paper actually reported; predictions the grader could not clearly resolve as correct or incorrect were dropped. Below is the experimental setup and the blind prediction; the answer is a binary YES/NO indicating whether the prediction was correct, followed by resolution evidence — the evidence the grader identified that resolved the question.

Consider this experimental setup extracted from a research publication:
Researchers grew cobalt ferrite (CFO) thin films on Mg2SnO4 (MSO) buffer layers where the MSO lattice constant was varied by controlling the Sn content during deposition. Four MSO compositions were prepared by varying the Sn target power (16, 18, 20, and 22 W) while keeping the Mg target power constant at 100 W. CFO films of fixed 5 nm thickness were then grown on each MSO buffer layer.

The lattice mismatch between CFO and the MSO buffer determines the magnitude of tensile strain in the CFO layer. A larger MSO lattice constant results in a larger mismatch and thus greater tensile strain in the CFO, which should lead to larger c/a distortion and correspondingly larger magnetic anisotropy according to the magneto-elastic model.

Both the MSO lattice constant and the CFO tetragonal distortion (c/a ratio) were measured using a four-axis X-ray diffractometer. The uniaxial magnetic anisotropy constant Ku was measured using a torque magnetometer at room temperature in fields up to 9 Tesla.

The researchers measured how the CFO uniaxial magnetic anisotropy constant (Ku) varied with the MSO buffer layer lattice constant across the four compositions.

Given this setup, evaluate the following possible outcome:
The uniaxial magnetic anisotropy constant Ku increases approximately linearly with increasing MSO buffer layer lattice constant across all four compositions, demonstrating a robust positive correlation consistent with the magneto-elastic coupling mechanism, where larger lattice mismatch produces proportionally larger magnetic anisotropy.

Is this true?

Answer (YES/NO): YES